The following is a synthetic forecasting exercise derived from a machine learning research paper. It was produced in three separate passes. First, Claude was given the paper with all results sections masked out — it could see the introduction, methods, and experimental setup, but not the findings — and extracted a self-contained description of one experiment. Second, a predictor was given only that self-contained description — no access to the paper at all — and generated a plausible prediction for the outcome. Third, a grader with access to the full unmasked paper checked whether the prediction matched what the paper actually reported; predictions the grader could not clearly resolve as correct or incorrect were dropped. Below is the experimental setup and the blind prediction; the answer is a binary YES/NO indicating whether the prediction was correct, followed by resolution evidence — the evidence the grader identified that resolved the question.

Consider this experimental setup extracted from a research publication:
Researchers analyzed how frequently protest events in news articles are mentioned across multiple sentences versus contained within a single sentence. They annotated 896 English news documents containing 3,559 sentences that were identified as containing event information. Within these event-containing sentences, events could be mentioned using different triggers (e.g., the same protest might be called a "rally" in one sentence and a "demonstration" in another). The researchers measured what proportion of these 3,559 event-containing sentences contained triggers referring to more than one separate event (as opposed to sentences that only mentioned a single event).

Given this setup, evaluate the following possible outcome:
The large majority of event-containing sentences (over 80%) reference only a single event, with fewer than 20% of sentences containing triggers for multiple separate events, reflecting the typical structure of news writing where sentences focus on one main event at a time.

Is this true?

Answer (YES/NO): YES